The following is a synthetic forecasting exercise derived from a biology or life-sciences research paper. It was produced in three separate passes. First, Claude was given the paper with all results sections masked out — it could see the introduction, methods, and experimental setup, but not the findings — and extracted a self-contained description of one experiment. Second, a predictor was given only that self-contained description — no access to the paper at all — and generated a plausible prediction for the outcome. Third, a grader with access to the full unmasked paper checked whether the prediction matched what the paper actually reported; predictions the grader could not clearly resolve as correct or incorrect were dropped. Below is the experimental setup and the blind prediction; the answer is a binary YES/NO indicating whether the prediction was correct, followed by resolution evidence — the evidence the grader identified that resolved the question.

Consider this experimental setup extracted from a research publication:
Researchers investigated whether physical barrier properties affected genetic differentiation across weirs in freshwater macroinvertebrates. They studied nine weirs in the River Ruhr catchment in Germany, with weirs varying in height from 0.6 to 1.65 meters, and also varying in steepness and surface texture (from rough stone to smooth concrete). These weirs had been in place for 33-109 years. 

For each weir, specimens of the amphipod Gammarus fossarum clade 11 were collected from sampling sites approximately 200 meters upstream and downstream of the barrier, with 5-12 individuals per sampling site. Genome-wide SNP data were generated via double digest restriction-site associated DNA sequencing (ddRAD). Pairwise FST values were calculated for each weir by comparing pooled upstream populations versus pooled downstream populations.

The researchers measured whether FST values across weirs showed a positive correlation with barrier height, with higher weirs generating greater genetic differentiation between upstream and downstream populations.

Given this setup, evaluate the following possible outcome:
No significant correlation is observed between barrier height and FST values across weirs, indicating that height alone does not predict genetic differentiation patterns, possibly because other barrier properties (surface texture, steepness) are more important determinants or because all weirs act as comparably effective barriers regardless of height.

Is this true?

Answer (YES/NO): YES